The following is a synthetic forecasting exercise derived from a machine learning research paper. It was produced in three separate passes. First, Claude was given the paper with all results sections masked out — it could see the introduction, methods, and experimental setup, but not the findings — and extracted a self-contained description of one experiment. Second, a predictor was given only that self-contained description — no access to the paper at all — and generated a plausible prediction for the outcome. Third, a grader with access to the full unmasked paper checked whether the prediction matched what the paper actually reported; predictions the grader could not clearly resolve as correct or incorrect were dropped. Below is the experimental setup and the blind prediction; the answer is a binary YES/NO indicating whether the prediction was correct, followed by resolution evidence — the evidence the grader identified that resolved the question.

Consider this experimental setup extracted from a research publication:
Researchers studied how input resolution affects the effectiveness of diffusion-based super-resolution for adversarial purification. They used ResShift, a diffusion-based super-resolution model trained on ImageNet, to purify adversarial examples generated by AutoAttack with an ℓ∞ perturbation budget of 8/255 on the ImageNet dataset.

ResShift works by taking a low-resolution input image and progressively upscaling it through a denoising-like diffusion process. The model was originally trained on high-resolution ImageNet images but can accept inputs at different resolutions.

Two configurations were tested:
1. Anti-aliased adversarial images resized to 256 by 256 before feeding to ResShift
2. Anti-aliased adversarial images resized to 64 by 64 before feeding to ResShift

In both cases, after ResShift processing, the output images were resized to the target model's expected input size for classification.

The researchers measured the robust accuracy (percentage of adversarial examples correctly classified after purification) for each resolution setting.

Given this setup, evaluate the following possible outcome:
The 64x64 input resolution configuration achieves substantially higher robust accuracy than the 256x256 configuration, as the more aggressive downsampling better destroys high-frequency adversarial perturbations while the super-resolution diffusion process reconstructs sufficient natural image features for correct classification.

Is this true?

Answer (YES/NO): NO